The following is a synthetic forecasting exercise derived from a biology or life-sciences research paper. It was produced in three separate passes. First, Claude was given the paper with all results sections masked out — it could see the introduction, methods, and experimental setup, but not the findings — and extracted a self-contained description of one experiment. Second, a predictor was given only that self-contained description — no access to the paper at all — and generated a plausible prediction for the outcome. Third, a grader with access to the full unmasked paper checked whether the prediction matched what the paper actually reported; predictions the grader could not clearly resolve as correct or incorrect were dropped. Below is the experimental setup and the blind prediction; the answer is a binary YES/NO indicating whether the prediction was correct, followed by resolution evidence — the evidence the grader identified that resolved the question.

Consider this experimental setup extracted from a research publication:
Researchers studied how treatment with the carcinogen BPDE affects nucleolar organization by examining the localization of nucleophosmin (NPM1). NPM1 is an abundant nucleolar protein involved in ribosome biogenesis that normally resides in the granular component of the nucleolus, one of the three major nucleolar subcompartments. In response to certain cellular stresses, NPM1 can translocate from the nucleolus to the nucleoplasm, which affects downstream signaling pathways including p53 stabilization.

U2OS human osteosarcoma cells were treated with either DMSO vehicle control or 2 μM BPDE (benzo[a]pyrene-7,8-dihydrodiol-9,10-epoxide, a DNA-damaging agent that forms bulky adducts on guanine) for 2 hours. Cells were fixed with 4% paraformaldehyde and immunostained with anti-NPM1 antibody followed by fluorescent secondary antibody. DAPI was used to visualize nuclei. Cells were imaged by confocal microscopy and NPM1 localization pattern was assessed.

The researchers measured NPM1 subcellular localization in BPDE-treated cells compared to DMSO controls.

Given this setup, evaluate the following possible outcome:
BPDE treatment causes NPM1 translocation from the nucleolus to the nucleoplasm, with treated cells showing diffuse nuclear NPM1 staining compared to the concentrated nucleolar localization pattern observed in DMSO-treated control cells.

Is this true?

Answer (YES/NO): YES